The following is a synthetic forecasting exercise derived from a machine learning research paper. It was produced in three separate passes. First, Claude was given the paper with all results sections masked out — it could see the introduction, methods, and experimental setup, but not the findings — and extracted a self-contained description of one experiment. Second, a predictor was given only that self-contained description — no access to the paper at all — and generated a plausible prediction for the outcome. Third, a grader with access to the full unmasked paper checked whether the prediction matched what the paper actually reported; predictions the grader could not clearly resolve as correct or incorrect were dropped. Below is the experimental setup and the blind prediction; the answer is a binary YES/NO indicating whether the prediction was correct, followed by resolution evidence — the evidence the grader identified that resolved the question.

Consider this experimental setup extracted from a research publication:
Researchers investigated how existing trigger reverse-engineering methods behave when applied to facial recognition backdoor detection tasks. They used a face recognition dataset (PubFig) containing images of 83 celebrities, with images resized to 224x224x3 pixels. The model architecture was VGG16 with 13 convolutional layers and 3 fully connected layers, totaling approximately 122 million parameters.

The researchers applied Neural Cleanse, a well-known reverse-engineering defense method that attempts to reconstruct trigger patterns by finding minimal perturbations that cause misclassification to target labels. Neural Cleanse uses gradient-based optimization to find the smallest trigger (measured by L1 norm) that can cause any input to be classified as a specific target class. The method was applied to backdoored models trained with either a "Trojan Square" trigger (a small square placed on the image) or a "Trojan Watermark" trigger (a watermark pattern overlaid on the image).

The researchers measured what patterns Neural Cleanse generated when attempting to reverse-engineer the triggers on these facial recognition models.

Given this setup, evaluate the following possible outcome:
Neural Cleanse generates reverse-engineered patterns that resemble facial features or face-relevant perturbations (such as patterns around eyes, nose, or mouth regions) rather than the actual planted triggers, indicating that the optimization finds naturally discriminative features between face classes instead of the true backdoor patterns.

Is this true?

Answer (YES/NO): YES